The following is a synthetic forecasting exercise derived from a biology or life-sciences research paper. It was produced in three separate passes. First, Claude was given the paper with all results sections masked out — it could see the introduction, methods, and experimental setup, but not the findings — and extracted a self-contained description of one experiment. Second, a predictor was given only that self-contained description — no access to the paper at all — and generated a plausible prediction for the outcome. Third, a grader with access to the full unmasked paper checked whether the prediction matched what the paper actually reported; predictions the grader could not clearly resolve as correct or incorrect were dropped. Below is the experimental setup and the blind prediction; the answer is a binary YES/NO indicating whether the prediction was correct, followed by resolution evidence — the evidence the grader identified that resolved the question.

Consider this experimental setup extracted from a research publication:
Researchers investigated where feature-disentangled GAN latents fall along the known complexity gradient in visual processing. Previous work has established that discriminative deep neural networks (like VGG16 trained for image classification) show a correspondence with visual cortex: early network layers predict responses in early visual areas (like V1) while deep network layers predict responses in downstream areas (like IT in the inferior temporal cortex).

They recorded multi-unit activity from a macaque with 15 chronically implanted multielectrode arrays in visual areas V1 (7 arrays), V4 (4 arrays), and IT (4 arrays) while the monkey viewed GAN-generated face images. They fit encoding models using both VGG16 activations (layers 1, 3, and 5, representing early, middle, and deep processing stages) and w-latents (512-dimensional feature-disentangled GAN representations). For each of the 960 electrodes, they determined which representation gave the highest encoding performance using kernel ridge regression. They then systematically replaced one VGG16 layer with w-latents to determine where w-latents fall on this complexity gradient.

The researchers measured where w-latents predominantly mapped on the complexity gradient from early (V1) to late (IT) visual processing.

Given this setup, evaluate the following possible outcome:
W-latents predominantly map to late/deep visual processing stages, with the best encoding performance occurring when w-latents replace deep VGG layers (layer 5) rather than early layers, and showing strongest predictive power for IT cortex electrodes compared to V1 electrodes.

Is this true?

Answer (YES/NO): NO